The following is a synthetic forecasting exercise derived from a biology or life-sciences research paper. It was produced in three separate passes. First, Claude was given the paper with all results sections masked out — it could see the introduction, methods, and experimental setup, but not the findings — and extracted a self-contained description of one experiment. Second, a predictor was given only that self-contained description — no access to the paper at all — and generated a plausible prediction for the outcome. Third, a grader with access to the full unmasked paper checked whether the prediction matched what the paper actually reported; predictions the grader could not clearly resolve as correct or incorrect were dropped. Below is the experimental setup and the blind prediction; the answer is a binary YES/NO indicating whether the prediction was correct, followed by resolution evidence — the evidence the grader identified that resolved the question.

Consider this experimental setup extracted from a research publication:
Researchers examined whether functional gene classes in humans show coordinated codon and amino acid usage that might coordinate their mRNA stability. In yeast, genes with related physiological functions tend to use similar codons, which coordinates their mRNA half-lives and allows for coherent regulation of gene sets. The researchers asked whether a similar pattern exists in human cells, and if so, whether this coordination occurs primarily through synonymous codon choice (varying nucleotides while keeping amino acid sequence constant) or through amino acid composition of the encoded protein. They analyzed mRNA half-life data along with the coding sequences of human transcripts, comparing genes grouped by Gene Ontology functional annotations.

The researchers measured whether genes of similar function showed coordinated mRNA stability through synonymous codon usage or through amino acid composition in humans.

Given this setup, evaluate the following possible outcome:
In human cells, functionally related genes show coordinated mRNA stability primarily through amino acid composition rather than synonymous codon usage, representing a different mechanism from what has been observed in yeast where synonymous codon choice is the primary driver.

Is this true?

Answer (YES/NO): YES